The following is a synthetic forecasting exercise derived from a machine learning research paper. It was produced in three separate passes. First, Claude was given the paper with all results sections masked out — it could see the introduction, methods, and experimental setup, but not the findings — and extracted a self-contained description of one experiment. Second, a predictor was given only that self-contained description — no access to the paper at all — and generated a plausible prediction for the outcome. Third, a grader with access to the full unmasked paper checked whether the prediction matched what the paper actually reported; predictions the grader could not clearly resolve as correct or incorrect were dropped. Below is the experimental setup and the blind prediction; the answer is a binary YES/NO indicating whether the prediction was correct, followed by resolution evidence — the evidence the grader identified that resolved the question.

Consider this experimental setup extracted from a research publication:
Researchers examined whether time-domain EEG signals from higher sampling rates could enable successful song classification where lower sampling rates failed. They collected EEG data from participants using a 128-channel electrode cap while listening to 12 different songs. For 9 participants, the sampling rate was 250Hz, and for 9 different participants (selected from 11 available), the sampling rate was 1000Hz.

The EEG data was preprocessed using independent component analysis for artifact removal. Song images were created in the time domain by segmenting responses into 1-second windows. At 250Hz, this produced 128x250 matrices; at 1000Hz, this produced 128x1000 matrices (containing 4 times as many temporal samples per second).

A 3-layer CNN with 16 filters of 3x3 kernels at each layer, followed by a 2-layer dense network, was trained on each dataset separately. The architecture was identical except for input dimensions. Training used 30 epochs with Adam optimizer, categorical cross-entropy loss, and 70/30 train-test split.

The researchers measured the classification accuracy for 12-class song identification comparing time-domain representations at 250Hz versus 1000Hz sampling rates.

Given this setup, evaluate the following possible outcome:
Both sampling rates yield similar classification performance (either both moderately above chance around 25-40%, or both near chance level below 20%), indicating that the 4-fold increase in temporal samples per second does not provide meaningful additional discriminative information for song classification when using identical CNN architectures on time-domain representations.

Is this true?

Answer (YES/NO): YES